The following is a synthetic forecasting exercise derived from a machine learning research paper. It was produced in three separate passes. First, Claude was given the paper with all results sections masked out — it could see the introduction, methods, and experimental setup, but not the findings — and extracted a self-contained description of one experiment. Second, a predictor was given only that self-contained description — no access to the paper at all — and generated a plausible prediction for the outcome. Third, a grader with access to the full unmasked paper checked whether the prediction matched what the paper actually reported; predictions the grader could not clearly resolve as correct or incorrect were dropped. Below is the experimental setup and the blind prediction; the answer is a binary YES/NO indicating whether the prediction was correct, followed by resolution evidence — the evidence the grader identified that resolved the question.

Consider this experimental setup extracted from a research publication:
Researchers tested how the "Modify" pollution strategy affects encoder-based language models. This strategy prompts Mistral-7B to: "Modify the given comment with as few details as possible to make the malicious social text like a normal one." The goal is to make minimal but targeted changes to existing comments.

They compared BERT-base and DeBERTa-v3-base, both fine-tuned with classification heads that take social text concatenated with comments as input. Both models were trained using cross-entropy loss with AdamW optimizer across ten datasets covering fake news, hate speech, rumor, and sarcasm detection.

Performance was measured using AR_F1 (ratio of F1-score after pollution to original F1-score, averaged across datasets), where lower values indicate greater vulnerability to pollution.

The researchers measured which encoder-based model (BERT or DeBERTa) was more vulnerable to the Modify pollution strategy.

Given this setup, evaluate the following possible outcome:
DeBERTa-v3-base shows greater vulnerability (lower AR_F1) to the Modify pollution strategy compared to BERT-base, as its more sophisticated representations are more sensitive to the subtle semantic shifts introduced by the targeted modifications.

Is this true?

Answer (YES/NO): NO